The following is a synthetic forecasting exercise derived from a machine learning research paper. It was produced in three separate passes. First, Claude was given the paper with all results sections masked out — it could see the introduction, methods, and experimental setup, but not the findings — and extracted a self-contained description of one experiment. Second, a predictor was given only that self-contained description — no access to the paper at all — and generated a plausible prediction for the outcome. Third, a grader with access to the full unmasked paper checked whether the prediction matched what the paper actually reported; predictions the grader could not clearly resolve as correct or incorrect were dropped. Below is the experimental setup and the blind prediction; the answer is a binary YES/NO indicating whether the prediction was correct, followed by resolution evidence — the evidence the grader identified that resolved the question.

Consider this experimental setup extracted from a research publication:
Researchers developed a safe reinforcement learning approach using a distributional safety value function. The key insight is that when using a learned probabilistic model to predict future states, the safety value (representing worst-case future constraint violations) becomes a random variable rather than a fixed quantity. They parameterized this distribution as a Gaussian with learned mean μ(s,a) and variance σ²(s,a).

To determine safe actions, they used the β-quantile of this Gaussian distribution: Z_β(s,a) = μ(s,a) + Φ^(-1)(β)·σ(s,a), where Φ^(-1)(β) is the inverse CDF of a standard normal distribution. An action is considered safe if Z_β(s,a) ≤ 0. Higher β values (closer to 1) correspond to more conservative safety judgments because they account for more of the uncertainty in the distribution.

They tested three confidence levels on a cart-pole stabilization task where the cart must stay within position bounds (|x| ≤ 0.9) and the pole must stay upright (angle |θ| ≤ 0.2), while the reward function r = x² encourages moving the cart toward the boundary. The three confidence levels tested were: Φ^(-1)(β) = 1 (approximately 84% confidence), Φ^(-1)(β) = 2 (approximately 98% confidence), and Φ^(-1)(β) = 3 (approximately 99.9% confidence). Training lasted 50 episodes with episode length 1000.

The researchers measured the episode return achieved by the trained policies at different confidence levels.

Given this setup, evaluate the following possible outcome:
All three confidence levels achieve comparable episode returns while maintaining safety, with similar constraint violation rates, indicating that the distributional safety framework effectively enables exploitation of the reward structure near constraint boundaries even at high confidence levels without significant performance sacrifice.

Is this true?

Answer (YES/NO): NO